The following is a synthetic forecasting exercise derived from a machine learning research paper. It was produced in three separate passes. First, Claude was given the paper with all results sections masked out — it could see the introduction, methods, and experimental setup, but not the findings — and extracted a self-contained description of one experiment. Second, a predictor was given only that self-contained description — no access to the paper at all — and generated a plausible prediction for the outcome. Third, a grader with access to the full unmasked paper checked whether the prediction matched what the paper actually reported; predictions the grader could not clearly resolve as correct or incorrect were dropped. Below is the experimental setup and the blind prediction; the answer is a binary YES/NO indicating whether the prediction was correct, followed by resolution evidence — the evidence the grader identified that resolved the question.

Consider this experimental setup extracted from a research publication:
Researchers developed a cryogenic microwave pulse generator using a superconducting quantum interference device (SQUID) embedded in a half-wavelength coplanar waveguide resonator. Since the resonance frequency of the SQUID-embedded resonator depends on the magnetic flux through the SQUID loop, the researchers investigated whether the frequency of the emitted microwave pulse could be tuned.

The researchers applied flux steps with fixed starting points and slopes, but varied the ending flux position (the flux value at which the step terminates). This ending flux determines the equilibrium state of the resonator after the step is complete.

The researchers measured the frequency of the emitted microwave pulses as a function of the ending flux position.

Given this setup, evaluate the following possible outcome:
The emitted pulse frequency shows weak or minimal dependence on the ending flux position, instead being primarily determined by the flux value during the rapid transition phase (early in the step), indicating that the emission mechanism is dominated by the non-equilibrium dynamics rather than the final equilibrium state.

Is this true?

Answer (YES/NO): NO